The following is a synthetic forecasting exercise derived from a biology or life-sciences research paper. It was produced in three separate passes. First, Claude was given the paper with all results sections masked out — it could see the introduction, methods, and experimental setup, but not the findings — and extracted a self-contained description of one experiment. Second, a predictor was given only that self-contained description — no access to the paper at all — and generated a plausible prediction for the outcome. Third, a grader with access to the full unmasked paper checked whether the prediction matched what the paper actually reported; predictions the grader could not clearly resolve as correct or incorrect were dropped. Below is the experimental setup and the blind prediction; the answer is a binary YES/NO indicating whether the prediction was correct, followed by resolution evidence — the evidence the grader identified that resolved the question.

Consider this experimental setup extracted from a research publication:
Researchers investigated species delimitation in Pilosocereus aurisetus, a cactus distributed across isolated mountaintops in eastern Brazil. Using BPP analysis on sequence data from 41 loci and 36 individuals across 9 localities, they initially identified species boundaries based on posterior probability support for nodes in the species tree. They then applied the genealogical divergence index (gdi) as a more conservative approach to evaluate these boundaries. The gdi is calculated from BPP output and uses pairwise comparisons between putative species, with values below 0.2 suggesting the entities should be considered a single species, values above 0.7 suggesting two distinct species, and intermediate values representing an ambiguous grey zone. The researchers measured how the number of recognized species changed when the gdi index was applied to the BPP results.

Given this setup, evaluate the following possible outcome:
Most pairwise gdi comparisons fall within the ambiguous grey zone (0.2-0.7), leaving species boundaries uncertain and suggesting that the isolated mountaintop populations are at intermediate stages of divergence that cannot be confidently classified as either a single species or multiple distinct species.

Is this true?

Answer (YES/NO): NO